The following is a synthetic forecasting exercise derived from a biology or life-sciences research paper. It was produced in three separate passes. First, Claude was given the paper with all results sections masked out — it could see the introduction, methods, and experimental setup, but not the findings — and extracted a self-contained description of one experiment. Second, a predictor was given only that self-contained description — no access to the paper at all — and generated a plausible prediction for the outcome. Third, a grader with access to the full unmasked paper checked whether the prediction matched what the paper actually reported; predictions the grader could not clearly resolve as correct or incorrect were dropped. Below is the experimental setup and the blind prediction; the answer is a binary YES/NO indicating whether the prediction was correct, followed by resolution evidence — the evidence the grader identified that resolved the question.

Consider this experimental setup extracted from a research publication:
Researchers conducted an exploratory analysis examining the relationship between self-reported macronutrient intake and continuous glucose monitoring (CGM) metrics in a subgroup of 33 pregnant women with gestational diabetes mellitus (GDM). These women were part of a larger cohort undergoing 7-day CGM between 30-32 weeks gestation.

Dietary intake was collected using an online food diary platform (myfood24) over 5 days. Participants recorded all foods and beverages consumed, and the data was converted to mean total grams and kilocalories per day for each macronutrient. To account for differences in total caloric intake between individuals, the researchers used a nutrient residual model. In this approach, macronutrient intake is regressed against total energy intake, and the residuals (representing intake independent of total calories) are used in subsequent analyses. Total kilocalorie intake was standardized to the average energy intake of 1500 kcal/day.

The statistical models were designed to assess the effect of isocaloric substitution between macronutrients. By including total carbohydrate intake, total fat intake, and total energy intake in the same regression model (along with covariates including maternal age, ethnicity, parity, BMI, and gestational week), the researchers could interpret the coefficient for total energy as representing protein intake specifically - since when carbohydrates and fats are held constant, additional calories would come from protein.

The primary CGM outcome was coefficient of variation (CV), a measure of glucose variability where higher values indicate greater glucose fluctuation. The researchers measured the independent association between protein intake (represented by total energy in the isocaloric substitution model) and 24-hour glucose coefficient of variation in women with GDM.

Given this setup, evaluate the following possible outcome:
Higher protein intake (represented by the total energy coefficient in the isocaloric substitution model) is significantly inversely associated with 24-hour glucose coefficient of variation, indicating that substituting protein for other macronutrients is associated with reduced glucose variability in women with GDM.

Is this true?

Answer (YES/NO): NO